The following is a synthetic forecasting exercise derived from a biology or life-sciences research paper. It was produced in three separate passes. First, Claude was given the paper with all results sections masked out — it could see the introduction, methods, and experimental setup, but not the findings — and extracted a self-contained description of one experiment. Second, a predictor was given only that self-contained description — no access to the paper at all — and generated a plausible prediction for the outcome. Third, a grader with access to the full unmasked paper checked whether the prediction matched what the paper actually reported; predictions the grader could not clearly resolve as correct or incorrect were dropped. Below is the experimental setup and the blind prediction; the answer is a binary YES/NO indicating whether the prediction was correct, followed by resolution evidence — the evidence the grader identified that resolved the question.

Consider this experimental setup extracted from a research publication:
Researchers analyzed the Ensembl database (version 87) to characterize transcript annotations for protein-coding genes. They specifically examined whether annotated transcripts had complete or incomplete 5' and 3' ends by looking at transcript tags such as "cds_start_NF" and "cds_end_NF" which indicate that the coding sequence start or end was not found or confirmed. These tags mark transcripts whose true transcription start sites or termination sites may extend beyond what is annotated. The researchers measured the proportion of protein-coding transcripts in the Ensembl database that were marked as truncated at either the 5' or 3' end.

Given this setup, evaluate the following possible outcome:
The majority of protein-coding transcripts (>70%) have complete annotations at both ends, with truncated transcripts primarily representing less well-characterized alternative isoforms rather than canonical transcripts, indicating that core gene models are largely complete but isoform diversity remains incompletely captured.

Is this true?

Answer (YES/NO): NO